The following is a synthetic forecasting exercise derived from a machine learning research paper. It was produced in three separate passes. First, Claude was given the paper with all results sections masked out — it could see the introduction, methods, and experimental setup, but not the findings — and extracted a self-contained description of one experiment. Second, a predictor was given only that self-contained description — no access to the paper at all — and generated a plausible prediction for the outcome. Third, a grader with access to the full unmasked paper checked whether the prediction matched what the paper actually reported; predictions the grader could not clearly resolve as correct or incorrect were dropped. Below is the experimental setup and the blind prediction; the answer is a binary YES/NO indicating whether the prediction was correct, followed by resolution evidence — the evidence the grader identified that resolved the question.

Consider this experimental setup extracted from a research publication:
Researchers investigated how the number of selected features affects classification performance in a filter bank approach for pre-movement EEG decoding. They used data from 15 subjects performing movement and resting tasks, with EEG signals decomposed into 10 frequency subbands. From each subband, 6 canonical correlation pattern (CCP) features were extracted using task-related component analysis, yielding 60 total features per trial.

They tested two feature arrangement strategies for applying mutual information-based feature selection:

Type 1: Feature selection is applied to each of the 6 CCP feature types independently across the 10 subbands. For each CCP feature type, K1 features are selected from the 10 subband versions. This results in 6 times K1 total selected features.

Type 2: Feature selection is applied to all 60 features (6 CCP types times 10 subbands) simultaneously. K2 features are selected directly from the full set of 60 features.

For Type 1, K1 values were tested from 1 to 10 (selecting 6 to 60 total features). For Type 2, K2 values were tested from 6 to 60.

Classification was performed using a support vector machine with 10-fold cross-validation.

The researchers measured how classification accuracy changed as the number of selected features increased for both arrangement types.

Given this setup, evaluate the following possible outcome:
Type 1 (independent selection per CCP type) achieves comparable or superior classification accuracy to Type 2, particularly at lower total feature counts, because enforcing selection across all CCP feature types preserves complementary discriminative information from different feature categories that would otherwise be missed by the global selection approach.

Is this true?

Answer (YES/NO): NO